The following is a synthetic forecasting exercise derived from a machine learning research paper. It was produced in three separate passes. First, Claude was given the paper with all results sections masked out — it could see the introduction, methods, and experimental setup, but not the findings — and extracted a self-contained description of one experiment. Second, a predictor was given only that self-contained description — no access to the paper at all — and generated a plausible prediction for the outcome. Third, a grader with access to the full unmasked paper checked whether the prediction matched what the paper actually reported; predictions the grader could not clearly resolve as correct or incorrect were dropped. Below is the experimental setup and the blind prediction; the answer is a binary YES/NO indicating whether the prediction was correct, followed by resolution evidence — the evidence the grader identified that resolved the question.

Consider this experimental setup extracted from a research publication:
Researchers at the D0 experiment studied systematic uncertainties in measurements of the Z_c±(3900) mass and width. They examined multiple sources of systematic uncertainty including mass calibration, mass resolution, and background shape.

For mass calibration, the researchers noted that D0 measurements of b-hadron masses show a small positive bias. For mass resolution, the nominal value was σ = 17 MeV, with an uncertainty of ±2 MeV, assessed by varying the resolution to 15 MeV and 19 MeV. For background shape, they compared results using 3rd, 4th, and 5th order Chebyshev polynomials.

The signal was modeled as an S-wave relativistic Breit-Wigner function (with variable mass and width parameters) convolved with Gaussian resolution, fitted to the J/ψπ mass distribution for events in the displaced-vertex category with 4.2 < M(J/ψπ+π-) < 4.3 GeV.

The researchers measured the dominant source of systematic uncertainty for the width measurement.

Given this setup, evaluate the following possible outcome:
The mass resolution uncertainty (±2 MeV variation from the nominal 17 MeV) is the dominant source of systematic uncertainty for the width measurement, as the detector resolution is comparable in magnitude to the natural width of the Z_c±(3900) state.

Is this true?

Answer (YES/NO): NO